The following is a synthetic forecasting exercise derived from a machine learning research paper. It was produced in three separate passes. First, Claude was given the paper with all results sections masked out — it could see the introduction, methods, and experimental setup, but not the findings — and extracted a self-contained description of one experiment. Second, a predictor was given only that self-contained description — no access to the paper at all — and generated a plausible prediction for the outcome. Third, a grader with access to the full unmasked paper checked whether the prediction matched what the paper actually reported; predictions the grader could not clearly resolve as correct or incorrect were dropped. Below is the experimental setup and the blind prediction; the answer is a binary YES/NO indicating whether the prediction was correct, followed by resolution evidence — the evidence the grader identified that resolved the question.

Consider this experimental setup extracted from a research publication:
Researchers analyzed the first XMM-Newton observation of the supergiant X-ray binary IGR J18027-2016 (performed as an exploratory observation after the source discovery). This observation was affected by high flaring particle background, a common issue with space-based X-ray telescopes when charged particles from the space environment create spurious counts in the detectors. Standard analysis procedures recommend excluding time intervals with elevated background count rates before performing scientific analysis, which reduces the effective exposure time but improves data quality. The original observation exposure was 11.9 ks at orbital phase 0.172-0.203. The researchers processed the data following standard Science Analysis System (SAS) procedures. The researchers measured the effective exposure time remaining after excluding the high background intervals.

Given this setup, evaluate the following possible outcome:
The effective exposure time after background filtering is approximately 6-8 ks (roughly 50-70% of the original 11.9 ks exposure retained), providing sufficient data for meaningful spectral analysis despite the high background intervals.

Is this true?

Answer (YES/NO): NO